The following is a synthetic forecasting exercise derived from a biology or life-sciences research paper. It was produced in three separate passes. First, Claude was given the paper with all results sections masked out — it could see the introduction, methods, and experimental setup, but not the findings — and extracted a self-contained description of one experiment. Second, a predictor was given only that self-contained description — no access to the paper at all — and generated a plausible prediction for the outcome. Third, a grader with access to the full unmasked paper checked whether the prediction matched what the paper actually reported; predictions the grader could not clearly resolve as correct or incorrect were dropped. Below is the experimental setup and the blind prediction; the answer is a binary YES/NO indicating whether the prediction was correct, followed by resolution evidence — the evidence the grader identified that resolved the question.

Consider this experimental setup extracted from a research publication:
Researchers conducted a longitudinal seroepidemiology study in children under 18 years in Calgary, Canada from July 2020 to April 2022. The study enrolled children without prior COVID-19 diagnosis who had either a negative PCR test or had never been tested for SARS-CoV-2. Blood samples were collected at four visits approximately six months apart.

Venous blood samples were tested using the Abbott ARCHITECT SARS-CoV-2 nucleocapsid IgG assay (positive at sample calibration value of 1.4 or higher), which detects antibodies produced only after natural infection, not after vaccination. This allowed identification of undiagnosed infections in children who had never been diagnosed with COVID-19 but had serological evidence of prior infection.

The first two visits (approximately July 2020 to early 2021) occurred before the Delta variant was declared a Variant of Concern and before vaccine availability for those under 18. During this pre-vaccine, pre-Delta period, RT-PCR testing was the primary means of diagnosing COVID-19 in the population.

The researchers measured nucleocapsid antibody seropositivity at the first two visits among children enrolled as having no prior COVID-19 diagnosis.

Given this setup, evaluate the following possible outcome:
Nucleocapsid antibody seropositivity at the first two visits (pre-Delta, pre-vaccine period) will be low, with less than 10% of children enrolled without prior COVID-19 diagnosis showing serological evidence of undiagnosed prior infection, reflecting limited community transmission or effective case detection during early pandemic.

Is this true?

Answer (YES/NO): YES